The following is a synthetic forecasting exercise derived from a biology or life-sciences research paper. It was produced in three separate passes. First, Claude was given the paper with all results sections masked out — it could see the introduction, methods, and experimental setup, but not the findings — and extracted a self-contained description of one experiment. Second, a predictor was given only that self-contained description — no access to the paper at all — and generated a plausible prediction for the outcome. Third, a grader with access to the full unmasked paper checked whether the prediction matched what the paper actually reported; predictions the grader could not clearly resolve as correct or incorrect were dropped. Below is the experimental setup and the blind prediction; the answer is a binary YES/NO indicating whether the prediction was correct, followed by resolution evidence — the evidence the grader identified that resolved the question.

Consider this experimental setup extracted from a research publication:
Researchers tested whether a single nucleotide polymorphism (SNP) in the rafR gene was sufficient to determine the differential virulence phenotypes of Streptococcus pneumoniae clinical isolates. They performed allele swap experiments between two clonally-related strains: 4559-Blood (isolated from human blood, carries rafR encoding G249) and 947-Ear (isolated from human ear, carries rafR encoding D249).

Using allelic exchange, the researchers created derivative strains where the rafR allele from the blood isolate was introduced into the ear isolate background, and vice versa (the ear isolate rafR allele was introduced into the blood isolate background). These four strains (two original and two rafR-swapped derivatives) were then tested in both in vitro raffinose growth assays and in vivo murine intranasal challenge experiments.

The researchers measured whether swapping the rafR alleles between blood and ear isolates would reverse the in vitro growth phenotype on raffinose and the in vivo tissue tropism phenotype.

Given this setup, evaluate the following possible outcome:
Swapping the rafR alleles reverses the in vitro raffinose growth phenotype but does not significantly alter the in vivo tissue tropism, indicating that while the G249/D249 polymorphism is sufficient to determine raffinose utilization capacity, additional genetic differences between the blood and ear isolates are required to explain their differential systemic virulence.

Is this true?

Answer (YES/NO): NO